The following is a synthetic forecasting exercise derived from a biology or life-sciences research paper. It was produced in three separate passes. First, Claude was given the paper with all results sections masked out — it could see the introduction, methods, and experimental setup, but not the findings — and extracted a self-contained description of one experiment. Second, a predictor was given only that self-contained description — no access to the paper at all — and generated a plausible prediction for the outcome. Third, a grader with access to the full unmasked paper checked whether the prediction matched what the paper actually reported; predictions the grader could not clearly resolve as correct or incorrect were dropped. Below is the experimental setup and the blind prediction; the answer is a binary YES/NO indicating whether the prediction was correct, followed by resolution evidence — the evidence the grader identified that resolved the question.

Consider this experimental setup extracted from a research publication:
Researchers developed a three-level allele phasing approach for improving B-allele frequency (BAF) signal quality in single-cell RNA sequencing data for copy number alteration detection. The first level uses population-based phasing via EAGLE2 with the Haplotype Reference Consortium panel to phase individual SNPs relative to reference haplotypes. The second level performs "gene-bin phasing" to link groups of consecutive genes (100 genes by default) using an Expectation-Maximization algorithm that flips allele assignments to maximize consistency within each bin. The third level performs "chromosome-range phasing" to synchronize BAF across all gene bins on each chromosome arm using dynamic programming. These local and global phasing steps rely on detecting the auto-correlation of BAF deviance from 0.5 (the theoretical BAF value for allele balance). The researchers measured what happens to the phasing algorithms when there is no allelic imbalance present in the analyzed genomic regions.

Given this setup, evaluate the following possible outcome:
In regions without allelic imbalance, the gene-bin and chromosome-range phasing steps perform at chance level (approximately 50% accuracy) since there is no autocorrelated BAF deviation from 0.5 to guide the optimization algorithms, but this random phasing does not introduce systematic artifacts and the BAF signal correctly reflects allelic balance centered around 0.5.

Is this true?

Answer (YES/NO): YES